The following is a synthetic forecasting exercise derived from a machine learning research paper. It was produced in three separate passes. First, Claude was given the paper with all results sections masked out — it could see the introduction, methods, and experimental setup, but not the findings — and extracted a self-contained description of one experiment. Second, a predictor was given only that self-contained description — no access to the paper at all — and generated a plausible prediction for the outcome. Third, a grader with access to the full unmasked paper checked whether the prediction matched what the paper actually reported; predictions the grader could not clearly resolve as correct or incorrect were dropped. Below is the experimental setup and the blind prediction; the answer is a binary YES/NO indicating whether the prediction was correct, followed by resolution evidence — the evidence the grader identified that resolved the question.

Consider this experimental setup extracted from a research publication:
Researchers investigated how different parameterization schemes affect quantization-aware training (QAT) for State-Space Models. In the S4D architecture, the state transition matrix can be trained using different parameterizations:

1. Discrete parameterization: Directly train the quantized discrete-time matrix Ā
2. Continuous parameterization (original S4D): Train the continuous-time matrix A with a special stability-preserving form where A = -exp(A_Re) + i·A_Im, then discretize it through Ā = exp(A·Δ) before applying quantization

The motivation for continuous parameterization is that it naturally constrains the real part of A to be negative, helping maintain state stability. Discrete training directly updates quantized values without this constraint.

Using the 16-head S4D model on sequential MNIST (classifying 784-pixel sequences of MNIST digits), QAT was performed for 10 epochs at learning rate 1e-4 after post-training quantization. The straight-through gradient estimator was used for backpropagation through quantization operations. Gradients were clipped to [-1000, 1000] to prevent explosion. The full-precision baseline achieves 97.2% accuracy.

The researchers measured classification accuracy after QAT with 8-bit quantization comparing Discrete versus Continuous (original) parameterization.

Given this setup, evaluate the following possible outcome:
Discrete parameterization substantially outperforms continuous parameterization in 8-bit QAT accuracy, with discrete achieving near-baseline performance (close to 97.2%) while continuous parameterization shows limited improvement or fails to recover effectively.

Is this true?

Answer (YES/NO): NO